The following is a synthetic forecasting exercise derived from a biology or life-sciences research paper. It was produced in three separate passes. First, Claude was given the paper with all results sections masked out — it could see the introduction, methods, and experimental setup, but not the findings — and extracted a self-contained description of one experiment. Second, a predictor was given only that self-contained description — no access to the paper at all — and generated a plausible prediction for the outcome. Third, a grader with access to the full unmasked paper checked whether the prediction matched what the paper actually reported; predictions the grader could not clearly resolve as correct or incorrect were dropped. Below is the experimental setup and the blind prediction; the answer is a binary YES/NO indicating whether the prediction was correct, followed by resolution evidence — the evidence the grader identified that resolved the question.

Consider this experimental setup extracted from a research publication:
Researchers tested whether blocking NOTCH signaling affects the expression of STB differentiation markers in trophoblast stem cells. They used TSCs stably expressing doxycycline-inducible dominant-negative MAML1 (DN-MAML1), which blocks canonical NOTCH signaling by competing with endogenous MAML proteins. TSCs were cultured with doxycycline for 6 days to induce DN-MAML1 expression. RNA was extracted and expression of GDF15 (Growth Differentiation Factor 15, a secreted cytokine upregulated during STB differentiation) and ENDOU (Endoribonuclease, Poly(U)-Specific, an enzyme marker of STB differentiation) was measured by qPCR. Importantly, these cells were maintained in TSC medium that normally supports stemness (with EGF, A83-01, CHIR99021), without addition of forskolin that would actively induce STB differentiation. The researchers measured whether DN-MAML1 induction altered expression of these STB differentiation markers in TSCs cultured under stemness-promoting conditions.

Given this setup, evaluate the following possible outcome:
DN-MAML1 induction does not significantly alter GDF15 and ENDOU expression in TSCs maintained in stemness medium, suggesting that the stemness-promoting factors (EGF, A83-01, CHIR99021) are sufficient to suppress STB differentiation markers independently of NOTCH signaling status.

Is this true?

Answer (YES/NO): NO